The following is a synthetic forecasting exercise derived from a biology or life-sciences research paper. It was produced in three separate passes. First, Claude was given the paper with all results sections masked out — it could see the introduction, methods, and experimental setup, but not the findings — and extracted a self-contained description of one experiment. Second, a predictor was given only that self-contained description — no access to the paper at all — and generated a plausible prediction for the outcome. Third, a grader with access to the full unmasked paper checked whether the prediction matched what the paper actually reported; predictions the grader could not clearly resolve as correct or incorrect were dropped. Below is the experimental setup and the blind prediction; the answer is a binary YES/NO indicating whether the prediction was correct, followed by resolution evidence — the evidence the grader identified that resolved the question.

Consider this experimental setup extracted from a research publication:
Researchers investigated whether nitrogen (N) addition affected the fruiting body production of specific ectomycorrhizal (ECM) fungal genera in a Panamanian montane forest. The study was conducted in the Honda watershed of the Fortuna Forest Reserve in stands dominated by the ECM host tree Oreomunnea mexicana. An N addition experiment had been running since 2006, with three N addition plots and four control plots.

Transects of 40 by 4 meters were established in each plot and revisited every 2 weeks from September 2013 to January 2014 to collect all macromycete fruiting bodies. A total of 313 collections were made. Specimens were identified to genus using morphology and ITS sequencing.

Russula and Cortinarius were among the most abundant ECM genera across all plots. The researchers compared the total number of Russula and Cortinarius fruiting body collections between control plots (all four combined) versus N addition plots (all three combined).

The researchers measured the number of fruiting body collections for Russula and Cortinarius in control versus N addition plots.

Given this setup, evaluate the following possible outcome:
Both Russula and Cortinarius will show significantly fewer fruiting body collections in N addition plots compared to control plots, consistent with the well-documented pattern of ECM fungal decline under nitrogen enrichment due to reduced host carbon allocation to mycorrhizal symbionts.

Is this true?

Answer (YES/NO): NO